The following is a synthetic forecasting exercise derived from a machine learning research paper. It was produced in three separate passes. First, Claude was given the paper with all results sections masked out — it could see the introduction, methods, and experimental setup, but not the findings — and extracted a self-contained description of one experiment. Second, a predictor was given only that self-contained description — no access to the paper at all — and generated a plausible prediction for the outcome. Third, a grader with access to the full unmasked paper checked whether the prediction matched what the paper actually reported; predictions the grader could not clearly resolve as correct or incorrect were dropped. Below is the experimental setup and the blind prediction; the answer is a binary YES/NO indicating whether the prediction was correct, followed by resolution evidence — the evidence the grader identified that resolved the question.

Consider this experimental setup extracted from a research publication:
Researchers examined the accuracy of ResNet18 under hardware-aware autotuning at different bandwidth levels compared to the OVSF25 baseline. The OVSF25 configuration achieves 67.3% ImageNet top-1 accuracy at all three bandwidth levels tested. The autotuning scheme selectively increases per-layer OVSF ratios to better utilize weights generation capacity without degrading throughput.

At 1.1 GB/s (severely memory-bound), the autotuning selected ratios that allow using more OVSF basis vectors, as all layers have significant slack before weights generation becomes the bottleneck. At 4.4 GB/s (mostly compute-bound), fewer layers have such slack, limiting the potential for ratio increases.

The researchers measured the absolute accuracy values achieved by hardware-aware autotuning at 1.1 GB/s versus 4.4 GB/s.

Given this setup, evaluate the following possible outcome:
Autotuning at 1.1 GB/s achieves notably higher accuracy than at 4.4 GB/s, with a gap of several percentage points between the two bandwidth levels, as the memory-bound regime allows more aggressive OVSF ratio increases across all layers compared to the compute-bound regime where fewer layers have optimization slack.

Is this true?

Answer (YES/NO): NO